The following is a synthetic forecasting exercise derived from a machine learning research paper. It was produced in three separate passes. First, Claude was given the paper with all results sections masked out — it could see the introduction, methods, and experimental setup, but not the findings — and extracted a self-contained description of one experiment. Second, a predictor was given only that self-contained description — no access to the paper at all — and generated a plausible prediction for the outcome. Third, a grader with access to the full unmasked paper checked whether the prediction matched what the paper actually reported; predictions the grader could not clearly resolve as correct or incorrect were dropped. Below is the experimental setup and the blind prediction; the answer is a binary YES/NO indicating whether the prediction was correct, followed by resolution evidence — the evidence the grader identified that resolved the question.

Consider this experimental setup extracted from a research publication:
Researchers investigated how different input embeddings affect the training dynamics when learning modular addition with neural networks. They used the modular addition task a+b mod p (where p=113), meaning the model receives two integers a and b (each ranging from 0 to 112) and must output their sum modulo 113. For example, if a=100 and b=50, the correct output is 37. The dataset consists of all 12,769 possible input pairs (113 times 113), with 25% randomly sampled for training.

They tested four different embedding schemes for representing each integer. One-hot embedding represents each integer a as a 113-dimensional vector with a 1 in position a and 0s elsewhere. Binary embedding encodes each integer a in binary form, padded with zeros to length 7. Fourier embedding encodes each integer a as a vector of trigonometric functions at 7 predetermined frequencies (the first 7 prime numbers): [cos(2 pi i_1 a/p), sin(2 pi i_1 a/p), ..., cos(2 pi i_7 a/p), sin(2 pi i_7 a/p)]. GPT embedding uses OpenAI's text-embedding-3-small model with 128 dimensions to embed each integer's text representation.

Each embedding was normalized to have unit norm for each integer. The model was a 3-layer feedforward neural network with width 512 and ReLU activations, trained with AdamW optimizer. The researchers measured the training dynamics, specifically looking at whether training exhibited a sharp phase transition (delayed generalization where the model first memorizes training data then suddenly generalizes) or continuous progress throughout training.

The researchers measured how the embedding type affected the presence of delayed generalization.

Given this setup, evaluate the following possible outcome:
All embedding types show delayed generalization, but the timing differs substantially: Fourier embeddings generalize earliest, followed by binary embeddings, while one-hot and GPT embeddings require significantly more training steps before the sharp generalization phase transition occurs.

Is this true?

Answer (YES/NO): NO